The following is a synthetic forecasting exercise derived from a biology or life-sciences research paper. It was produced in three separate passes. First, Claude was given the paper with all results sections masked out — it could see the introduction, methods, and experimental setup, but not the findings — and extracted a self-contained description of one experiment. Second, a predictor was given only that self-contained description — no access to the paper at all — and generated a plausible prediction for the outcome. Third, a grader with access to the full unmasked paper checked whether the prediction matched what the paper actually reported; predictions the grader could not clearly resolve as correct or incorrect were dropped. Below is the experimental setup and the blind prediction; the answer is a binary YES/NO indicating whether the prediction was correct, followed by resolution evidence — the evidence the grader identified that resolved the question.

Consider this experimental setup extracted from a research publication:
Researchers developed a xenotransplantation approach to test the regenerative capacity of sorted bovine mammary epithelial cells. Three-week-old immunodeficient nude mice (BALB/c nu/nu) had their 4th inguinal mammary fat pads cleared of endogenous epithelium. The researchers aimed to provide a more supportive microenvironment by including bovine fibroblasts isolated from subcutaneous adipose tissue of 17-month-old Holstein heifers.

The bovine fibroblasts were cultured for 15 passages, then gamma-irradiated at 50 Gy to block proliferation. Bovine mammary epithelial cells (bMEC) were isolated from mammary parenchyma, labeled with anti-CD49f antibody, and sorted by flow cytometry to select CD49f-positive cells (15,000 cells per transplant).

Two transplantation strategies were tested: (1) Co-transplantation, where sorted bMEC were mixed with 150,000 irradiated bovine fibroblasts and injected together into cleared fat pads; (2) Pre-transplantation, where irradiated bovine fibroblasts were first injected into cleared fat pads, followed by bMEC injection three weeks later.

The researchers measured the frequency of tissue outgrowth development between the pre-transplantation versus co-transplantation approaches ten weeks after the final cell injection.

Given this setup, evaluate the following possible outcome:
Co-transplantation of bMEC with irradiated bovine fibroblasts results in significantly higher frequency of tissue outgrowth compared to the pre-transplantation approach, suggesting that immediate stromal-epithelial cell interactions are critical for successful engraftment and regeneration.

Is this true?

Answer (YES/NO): NO